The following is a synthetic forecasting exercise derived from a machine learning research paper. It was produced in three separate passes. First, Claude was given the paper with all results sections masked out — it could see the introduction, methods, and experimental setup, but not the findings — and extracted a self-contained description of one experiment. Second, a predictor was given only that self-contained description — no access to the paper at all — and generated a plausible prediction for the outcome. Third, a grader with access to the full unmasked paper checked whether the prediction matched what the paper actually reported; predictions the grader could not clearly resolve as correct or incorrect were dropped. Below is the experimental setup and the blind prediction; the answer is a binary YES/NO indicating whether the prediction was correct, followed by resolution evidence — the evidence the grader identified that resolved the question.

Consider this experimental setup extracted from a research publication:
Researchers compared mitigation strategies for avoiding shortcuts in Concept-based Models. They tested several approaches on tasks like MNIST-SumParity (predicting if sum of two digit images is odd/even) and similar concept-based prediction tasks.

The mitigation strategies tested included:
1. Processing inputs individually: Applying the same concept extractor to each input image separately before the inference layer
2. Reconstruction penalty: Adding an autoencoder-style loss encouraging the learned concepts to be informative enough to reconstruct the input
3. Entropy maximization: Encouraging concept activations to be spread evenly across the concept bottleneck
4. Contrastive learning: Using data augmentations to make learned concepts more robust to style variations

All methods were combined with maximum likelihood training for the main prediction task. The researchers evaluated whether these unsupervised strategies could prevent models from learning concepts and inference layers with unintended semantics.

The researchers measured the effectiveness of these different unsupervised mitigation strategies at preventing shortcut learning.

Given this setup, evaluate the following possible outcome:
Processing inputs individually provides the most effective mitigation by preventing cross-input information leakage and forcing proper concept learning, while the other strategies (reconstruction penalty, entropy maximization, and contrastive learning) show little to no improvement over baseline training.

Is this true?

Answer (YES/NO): NO